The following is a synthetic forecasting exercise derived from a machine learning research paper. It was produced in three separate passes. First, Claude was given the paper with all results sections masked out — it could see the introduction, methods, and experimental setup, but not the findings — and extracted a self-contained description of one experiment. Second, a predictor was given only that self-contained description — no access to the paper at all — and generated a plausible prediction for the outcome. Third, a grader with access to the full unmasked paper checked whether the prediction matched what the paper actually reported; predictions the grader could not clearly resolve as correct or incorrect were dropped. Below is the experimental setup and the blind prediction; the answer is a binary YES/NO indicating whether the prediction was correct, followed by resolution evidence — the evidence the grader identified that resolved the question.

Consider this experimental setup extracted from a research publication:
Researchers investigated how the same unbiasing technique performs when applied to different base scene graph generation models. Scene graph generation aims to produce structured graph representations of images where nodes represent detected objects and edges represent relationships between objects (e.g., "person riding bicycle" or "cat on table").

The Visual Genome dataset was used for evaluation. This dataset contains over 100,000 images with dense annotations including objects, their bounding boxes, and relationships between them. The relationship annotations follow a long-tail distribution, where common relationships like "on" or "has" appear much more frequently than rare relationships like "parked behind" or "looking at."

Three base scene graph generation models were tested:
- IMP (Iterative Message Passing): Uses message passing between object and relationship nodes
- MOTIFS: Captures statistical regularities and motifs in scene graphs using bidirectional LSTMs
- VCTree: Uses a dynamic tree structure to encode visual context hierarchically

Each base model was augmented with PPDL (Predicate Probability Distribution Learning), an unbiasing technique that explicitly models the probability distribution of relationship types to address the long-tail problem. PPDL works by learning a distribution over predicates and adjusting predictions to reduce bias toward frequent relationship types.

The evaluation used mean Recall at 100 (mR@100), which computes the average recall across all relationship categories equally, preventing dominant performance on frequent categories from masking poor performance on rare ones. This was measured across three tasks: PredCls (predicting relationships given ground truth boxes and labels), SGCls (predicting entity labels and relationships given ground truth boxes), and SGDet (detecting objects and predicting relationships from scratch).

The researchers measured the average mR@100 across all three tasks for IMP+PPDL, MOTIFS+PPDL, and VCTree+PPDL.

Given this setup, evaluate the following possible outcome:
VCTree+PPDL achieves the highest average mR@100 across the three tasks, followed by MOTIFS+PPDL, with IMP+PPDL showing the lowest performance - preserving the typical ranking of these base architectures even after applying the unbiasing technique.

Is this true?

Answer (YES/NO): YES